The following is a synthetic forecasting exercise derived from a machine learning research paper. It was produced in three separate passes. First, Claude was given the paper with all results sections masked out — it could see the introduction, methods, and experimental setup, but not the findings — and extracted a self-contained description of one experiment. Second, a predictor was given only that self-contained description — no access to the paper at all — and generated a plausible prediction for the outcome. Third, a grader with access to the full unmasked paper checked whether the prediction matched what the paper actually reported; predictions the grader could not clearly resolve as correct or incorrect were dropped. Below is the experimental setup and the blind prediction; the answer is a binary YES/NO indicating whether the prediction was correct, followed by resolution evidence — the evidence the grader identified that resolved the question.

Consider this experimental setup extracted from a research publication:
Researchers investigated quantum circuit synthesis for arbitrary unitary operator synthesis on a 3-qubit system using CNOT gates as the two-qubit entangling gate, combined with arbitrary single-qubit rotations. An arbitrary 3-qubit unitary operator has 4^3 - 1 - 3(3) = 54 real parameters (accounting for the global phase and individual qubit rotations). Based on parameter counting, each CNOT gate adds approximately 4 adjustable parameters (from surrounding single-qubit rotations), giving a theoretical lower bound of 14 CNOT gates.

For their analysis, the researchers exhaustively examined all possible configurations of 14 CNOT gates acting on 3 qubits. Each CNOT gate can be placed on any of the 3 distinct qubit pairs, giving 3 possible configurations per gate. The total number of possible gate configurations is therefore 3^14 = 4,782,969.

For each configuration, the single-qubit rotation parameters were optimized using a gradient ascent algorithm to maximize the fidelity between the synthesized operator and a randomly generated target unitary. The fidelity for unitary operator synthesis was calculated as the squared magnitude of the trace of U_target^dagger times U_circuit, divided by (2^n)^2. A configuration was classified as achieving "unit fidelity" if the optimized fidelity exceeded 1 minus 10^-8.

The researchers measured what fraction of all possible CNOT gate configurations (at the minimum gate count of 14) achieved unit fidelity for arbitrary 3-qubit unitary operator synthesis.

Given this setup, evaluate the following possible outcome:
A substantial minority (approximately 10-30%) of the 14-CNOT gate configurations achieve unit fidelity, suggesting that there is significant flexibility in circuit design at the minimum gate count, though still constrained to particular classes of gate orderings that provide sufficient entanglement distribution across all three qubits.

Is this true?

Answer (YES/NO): YES